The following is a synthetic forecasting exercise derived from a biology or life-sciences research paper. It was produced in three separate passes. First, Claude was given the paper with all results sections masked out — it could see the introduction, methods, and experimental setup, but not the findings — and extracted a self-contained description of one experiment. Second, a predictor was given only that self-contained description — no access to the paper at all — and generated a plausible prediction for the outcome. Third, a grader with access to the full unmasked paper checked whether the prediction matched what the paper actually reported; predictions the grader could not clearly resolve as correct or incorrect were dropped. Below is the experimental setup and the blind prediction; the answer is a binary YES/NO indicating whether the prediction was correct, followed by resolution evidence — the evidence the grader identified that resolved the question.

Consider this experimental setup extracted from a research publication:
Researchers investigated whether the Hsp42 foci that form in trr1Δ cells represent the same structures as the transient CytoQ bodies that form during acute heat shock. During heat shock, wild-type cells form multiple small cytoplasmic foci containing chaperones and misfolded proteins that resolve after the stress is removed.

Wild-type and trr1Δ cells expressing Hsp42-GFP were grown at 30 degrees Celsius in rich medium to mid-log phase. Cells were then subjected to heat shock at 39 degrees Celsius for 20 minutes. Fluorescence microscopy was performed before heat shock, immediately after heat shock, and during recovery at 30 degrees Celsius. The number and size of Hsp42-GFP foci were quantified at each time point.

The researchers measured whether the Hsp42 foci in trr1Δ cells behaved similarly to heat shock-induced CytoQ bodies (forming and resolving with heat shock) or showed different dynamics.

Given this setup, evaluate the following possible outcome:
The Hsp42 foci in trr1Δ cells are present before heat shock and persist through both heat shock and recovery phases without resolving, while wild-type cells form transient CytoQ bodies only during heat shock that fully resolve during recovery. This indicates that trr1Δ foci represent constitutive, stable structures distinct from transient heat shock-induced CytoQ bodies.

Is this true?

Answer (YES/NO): NO